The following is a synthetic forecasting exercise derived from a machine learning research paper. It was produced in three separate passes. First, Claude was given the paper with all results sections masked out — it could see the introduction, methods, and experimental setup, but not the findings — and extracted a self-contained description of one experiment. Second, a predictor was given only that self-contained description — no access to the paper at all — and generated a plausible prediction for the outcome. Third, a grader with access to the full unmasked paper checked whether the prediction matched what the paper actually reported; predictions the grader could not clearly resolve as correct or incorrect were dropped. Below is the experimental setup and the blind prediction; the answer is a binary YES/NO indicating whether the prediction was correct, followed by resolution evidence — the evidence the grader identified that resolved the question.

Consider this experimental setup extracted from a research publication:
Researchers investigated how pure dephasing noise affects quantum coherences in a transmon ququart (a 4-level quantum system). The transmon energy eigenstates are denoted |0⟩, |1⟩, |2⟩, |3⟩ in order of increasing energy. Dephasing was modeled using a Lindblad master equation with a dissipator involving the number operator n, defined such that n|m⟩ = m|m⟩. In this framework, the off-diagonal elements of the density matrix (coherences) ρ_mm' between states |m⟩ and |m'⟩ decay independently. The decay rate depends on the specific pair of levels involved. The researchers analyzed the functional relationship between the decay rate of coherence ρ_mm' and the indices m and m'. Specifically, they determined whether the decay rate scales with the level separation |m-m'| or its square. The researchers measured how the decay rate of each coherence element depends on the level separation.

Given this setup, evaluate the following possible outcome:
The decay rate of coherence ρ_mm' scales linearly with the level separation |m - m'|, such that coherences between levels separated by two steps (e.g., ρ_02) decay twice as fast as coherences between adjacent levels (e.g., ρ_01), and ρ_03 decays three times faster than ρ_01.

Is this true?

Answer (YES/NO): NO